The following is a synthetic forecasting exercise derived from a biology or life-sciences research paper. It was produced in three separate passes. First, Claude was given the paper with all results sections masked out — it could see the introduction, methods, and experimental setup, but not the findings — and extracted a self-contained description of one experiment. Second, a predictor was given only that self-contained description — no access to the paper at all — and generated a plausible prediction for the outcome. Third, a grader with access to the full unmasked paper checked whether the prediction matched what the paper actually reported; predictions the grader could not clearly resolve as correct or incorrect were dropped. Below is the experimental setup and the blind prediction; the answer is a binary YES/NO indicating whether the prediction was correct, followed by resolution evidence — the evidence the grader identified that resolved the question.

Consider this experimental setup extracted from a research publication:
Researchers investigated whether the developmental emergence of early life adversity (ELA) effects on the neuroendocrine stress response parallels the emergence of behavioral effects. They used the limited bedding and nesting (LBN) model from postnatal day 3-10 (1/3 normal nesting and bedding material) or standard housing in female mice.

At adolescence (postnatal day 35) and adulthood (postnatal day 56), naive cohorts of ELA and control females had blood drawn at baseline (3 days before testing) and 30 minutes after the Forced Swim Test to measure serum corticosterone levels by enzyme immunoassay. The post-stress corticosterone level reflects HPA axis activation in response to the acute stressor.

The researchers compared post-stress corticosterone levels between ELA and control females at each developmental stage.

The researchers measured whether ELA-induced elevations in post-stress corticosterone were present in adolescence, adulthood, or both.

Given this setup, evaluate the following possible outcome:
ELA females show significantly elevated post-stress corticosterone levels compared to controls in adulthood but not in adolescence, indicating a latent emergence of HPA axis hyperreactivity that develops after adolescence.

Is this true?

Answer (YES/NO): YES